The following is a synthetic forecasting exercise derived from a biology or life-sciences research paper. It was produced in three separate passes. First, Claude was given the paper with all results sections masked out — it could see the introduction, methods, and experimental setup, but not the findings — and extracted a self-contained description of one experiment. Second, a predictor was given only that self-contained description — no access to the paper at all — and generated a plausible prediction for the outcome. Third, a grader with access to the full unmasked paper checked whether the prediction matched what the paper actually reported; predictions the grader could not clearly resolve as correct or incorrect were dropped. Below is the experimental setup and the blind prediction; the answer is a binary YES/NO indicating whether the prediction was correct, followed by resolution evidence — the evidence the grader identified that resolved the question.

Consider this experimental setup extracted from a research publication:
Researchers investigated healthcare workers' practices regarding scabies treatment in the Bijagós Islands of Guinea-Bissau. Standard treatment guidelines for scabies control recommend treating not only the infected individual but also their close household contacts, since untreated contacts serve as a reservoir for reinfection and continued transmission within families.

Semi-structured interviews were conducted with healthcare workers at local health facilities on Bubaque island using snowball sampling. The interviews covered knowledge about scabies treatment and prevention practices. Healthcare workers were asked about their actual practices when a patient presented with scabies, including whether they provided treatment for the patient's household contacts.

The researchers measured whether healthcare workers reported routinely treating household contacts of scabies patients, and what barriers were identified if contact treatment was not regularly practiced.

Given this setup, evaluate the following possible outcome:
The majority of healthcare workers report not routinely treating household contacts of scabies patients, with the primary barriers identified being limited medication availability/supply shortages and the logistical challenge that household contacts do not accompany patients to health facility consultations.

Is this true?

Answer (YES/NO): NO